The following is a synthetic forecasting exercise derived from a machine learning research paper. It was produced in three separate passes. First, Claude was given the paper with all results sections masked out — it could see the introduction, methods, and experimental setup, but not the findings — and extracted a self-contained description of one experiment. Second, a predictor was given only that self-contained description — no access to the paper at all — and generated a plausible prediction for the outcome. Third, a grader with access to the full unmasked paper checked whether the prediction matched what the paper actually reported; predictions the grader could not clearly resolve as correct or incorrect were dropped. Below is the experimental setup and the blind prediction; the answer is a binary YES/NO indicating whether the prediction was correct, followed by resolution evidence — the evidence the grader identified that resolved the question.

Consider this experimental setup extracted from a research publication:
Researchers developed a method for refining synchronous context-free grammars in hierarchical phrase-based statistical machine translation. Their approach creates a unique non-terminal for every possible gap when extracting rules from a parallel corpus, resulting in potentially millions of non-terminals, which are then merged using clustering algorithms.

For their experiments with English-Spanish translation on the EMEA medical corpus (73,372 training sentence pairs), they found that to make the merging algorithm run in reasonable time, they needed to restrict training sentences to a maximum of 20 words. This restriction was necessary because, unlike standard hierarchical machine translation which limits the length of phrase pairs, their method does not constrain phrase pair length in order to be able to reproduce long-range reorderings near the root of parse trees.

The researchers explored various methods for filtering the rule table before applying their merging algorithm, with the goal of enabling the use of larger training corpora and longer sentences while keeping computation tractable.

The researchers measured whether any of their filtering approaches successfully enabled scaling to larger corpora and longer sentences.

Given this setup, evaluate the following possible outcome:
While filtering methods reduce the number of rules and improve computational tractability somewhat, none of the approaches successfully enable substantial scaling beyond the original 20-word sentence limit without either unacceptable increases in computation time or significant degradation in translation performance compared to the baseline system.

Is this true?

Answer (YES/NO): NO